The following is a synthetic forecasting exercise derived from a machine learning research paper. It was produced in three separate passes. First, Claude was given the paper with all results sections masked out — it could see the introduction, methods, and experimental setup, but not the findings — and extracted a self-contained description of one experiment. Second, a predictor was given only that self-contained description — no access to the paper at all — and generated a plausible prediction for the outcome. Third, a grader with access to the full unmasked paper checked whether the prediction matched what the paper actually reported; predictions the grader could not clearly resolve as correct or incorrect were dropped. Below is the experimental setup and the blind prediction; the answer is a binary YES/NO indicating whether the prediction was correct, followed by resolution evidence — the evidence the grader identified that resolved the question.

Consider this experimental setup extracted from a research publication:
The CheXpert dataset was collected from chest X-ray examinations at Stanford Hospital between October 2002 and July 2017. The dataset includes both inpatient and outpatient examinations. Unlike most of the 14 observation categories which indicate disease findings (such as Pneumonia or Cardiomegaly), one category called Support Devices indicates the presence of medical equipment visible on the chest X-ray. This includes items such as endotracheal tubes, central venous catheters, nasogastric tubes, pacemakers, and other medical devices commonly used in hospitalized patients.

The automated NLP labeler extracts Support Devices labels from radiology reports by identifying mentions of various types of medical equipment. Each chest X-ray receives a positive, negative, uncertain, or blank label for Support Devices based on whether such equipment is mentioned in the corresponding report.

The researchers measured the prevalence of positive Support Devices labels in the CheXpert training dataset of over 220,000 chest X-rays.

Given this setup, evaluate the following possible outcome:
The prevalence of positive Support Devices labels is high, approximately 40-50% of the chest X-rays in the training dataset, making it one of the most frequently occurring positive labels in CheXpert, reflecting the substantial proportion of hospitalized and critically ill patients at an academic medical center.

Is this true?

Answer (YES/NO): NO